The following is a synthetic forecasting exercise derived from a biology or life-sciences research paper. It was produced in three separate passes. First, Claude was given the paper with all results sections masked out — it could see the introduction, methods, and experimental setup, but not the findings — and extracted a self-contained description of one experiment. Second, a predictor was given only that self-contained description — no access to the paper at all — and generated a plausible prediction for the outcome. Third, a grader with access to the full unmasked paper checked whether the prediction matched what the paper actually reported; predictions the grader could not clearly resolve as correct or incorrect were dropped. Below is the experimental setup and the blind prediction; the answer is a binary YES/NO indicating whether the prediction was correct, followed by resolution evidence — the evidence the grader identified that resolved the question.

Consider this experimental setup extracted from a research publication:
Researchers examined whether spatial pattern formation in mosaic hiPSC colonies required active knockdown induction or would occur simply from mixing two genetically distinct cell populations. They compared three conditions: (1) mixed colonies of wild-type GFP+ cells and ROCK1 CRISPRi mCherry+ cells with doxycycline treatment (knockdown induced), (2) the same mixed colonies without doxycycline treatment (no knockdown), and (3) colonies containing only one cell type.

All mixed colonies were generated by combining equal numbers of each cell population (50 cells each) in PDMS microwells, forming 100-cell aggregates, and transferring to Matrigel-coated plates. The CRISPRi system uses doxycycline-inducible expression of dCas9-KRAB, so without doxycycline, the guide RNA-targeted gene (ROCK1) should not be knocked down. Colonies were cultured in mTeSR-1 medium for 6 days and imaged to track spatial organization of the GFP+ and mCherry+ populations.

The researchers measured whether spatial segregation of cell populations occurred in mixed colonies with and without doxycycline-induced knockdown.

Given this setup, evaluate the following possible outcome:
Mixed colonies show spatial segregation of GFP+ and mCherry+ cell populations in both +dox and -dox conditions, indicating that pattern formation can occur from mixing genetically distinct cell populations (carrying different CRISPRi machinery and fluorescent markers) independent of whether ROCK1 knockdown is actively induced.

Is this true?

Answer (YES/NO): NO